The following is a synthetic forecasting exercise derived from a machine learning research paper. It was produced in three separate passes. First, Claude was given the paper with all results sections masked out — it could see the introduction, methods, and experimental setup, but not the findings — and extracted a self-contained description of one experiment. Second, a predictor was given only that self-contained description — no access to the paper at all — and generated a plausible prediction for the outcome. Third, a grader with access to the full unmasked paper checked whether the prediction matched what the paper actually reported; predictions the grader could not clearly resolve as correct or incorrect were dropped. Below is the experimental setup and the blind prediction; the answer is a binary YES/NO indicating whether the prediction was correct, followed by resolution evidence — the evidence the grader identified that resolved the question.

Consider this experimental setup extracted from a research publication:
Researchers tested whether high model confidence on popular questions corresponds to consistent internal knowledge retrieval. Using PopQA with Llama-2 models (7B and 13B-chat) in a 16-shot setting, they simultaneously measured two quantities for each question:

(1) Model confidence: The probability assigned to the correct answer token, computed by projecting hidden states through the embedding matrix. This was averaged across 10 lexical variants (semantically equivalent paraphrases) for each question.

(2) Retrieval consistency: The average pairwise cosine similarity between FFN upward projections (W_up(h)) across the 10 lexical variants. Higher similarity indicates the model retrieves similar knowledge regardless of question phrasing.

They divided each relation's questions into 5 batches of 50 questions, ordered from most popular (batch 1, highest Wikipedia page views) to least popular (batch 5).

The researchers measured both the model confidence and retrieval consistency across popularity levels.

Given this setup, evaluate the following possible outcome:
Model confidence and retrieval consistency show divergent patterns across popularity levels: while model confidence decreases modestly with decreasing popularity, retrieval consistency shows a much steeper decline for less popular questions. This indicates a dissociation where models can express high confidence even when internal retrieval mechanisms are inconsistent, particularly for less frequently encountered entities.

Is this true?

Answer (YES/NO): NO